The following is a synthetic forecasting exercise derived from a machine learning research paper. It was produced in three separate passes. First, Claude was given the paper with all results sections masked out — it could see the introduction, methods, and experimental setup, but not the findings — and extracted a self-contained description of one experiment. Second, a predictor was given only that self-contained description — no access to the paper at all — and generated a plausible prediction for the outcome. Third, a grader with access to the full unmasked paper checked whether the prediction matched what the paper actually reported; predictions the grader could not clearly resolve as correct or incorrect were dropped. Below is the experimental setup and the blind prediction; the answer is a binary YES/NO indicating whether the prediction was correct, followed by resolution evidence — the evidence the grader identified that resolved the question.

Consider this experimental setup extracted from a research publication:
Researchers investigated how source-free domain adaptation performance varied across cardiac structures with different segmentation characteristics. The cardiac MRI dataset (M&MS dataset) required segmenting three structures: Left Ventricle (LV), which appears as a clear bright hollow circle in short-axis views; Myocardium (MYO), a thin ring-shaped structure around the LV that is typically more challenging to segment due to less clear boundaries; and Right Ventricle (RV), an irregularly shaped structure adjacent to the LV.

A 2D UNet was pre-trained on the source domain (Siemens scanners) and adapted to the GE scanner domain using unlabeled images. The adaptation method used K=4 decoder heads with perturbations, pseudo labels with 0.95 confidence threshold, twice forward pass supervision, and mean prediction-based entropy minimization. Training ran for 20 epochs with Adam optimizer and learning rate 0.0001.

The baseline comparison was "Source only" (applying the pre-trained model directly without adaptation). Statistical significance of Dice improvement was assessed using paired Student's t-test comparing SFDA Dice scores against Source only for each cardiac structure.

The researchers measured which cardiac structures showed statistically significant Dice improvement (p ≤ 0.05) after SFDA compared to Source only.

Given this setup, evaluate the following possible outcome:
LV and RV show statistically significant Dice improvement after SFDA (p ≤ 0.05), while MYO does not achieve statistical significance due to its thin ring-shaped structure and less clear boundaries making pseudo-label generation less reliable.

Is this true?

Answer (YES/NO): NO